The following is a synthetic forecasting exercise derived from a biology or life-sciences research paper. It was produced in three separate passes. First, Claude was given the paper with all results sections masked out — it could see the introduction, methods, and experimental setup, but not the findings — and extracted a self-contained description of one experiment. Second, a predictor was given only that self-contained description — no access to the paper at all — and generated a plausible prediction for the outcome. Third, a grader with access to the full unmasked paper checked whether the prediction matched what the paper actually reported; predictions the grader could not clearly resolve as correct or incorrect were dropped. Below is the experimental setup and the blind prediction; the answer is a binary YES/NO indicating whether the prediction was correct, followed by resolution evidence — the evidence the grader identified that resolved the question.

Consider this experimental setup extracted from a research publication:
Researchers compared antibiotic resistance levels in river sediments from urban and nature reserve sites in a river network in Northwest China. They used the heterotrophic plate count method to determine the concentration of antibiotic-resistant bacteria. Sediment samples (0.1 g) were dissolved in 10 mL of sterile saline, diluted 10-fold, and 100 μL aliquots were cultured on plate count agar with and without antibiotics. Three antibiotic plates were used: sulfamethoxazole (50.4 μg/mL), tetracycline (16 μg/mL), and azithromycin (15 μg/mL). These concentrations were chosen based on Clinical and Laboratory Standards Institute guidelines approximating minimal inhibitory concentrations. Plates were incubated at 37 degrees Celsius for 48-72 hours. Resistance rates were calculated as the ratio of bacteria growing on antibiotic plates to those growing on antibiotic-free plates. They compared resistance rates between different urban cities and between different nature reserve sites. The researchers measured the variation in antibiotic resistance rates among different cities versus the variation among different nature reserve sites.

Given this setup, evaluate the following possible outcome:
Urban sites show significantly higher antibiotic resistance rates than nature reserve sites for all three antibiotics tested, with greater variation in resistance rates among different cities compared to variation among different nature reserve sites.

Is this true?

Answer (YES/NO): YES